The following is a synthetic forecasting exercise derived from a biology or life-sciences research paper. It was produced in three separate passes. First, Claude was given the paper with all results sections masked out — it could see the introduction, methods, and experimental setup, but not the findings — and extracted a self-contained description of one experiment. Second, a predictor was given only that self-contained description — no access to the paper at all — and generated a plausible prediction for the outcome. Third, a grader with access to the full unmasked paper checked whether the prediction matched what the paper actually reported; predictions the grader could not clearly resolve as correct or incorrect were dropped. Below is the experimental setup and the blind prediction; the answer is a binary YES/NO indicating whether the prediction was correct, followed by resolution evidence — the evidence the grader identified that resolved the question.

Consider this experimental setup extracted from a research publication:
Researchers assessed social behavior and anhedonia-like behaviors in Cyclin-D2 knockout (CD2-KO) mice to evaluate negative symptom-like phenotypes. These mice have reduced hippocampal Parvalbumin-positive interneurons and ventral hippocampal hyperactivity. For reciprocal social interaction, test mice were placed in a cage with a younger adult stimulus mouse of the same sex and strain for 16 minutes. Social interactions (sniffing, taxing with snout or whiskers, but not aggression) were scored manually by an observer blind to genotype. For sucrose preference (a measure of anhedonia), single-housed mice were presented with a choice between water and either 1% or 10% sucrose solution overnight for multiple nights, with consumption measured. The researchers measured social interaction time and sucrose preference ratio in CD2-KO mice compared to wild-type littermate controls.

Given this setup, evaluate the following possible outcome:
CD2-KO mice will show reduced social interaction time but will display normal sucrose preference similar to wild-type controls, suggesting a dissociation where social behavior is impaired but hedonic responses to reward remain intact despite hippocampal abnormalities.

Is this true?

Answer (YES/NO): NO